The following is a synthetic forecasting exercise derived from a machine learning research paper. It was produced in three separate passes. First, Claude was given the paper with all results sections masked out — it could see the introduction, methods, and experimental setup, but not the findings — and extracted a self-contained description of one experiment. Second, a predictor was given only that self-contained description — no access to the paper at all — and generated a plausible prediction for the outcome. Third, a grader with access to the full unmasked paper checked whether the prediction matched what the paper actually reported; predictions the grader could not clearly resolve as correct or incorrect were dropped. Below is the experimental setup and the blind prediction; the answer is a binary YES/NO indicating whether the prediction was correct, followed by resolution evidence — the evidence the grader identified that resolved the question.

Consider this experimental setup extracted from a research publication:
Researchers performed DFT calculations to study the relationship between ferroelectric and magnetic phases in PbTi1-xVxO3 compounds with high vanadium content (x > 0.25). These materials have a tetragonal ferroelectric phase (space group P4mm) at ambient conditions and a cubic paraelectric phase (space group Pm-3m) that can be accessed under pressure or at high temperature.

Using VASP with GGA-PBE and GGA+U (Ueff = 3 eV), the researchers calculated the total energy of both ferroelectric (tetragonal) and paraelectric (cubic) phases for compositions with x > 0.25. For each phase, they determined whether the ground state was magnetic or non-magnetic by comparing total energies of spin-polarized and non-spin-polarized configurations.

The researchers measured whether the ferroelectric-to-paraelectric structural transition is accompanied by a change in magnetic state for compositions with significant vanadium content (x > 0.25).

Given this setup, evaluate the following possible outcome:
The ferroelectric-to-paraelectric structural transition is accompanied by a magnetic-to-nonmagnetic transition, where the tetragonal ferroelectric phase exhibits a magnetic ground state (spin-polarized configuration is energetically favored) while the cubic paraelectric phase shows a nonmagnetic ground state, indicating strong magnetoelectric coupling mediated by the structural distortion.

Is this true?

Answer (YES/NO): YES